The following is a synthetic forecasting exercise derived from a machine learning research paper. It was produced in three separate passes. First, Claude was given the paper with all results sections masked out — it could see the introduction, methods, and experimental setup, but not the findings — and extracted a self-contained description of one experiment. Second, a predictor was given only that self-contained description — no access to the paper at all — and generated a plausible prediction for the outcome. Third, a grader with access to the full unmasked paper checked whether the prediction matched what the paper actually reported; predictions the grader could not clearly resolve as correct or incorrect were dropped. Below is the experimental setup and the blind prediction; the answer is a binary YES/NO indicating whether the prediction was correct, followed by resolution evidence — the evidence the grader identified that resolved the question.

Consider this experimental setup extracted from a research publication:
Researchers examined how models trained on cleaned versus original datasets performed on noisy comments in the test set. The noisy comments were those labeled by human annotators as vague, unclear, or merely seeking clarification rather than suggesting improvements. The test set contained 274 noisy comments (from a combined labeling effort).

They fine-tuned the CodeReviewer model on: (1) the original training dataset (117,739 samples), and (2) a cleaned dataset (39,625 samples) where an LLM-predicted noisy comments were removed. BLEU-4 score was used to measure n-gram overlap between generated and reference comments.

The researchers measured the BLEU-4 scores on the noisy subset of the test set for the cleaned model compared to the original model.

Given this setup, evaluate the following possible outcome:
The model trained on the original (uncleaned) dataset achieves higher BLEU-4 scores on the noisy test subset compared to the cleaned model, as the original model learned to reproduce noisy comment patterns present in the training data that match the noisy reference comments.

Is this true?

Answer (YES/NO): YES